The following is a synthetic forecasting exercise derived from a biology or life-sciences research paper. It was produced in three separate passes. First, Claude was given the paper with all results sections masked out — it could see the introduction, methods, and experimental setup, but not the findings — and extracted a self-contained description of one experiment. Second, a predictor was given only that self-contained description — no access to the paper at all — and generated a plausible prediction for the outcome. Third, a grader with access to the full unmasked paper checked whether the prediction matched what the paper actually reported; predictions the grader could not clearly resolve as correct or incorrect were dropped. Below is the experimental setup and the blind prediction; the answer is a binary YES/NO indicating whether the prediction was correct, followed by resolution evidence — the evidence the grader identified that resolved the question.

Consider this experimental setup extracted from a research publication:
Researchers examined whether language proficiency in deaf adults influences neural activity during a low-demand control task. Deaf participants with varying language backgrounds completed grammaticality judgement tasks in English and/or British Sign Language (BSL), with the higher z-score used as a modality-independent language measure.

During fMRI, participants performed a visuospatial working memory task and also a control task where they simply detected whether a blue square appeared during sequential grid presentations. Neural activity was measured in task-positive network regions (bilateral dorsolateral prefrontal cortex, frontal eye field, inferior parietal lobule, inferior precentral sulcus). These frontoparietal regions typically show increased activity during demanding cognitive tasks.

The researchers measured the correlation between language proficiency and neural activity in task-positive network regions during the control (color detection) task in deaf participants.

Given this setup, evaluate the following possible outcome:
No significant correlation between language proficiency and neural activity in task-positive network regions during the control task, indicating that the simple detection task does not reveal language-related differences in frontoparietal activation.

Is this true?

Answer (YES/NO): YES